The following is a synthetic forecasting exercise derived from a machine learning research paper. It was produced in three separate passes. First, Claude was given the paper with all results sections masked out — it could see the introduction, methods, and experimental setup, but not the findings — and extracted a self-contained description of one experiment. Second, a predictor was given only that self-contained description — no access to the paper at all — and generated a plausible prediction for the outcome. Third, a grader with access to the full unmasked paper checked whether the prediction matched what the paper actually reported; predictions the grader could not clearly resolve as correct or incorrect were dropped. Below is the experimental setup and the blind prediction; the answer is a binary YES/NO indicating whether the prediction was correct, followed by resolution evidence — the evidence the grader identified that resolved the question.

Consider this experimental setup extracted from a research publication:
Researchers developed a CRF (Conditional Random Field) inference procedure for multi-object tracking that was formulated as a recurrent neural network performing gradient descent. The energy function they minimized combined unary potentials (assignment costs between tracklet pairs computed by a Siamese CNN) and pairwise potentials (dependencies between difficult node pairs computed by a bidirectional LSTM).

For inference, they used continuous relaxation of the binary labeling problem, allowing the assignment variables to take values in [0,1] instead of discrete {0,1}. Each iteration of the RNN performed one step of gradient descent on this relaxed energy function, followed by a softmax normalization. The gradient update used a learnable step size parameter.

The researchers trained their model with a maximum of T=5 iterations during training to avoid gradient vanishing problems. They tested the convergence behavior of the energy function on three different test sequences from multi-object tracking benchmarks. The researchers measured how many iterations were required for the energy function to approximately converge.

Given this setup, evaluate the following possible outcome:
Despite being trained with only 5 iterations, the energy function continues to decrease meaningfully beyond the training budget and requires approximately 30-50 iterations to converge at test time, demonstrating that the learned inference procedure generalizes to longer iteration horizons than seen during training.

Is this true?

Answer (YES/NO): NO